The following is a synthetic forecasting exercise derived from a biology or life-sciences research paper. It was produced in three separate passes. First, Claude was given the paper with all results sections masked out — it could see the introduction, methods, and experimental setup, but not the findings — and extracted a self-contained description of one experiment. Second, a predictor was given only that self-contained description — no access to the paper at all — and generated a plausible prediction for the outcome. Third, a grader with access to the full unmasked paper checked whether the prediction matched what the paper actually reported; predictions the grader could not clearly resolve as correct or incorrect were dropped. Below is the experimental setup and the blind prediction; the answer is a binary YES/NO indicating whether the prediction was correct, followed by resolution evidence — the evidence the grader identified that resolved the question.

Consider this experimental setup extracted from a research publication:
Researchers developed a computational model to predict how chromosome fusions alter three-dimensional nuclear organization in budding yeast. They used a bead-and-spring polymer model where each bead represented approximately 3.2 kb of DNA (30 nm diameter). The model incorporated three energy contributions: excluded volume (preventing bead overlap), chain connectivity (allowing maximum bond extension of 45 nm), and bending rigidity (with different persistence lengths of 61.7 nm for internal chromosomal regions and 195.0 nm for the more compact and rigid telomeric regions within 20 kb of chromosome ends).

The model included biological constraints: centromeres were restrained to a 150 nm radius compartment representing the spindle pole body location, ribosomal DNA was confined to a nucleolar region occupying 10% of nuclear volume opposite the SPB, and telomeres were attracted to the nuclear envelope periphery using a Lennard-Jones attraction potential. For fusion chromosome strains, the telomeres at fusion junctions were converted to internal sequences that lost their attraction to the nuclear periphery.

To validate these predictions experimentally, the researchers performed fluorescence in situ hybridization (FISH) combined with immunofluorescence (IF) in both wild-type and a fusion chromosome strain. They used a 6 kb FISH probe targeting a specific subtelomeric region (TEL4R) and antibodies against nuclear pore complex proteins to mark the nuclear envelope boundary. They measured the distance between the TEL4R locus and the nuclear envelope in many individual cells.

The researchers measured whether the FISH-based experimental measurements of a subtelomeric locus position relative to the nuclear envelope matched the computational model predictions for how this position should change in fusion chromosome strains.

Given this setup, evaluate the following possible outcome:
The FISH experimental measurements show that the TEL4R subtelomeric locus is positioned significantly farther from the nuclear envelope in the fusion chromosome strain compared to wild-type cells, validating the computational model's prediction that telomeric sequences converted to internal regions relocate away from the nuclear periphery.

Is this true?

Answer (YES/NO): YES